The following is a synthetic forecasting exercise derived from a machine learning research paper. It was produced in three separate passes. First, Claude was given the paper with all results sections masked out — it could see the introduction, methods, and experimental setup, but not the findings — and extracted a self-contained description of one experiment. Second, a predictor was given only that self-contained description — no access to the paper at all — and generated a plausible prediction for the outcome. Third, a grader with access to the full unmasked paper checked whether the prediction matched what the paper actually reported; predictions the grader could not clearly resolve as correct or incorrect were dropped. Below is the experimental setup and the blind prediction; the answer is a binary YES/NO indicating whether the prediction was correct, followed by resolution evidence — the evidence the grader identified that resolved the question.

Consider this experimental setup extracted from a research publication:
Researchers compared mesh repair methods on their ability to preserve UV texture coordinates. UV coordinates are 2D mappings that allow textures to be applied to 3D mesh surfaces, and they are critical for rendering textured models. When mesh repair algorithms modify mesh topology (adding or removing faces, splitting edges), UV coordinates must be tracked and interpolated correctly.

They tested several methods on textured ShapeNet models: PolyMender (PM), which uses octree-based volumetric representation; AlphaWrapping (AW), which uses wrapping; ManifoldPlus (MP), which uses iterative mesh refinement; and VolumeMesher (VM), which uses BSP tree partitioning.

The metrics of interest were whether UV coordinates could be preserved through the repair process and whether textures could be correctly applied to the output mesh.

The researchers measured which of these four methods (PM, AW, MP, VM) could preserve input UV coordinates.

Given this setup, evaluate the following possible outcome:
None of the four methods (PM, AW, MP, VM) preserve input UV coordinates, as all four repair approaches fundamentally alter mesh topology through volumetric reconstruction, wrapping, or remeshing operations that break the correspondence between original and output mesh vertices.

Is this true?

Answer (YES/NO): YES